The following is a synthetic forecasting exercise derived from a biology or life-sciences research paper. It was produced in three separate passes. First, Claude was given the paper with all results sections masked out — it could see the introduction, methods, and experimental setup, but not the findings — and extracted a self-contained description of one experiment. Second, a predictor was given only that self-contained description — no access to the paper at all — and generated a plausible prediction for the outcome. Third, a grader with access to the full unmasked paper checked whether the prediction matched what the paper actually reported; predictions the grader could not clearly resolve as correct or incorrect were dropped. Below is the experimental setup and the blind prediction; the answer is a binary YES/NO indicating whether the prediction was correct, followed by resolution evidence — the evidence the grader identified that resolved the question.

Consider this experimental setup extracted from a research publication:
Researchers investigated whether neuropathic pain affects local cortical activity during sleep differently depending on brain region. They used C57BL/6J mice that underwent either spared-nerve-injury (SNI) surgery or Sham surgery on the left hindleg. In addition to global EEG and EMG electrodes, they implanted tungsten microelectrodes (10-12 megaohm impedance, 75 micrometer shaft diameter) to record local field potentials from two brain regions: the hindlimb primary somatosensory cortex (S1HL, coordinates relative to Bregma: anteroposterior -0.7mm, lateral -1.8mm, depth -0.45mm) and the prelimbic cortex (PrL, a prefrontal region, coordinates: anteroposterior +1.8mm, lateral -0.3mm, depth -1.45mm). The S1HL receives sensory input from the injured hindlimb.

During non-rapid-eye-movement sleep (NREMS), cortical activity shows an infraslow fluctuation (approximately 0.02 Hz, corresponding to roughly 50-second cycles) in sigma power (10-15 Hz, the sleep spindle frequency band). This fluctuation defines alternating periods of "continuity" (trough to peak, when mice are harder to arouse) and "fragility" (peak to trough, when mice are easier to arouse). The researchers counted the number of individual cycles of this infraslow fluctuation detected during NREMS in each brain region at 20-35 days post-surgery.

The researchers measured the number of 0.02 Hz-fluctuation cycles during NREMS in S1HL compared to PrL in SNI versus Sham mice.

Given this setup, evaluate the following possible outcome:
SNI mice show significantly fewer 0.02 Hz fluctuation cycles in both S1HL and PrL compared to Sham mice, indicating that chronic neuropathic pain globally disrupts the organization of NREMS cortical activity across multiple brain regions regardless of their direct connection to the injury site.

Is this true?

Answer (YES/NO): NO